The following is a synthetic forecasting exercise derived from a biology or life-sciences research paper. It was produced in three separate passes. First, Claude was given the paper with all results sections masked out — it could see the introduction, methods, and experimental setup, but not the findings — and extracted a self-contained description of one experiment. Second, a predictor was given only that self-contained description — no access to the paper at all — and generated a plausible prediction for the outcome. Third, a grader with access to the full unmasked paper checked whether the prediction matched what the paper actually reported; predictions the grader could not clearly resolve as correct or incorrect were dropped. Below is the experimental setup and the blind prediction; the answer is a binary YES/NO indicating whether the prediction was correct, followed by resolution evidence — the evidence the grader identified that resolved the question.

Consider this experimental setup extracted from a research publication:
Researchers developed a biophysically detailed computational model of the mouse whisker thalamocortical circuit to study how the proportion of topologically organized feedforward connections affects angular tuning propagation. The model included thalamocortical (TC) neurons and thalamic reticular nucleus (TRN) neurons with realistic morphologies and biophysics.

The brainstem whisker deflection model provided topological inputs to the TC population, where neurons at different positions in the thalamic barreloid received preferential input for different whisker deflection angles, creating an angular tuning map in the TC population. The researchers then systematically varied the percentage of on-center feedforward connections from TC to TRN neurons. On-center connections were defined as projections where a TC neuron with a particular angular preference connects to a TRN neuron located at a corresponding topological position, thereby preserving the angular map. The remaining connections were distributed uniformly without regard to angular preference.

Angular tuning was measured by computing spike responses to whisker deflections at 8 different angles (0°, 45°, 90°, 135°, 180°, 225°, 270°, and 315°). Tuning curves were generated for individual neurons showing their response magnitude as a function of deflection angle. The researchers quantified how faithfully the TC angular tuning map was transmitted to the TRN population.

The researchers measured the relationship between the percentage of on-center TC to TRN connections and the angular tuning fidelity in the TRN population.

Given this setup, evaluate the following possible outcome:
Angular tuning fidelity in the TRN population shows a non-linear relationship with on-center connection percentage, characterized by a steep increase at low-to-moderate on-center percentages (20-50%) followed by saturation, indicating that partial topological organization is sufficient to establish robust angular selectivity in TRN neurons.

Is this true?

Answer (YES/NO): NO